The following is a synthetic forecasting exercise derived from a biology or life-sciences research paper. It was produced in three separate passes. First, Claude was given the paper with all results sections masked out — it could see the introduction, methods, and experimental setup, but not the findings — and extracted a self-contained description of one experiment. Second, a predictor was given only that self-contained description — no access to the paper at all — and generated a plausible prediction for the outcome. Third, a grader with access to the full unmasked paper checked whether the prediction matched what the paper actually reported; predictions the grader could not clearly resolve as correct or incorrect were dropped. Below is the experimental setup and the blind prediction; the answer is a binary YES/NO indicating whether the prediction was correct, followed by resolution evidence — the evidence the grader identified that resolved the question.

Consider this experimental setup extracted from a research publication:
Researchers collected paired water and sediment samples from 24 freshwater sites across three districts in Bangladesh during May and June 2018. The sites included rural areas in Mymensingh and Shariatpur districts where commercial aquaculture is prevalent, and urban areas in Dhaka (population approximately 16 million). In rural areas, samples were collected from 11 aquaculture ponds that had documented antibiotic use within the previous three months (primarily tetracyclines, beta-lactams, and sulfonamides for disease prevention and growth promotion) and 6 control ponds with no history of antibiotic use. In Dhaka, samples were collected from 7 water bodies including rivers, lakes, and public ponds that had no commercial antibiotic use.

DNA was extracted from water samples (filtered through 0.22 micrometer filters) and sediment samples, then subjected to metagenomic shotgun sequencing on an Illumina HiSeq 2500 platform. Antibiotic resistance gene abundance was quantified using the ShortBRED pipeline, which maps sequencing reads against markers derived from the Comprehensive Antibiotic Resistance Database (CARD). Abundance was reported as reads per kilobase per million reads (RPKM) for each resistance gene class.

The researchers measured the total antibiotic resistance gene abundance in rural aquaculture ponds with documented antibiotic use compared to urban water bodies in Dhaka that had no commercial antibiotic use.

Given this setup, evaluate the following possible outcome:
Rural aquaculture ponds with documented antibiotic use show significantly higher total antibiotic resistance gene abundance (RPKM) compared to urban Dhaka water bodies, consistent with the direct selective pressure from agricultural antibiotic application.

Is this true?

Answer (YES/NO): NO